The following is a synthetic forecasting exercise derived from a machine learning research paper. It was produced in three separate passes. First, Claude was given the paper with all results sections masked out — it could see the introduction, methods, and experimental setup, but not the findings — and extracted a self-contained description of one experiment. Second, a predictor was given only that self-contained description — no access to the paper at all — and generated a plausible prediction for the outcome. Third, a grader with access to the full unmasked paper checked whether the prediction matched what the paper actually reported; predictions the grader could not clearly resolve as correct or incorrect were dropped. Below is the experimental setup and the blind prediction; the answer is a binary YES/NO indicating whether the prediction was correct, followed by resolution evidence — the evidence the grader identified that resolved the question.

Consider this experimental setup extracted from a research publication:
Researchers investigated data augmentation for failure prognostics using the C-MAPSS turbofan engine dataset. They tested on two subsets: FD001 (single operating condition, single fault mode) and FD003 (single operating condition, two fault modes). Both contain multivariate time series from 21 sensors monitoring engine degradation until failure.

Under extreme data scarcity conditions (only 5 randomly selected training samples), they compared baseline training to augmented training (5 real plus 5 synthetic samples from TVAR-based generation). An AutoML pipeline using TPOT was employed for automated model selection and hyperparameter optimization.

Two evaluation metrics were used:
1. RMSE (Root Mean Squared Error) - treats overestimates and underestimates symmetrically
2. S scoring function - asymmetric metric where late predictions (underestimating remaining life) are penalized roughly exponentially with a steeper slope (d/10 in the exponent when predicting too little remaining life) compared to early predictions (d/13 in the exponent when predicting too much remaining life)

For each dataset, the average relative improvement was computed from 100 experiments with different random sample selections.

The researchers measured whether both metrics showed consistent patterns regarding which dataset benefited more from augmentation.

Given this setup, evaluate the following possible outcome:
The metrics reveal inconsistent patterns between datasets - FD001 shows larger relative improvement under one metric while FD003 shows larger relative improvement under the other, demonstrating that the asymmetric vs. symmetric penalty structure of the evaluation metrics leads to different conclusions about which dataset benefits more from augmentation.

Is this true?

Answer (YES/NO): NO